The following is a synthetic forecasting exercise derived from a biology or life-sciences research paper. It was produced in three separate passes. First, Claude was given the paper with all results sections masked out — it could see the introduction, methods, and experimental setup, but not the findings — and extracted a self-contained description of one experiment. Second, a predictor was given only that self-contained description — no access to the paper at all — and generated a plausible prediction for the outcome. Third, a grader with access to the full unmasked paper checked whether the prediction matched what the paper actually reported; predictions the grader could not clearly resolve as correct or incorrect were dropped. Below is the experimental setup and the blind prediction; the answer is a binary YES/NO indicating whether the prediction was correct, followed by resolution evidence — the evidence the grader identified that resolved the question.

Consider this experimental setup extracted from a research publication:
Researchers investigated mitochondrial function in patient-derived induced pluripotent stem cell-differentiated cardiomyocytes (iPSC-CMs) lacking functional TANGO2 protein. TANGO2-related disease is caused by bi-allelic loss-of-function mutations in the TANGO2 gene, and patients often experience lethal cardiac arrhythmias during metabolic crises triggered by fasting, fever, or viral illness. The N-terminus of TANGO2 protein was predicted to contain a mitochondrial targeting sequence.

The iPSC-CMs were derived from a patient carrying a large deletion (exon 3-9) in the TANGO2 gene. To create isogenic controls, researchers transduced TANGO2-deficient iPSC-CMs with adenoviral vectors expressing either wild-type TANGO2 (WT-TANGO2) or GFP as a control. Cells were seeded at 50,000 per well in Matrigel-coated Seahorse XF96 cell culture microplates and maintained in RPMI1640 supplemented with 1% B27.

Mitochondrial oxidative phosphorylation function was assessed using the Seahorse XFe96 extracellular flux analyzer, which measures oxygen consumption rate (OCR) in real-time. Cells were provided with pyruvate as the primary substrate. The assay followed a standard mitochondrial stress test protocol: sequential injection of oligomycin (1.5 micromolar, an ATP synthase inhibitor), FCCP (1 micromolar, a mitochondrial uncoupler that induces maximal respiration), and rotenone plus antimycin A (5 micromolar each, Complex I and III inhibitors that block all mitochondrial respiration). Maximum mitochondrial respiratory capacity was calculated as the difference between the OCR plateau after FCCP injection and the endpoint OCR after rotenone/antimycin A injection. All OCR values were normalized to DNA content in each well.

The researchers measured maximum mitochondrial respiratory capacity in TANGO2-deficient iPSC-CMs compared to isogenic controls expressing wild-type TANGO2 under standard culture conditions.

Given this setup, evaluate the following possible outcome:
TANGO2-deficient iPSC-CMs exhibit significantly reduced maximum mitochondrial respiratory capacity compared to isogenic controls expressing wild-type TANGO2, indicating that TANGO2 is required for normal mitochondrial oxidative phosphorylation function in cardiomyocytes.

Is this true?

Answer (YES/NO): NO